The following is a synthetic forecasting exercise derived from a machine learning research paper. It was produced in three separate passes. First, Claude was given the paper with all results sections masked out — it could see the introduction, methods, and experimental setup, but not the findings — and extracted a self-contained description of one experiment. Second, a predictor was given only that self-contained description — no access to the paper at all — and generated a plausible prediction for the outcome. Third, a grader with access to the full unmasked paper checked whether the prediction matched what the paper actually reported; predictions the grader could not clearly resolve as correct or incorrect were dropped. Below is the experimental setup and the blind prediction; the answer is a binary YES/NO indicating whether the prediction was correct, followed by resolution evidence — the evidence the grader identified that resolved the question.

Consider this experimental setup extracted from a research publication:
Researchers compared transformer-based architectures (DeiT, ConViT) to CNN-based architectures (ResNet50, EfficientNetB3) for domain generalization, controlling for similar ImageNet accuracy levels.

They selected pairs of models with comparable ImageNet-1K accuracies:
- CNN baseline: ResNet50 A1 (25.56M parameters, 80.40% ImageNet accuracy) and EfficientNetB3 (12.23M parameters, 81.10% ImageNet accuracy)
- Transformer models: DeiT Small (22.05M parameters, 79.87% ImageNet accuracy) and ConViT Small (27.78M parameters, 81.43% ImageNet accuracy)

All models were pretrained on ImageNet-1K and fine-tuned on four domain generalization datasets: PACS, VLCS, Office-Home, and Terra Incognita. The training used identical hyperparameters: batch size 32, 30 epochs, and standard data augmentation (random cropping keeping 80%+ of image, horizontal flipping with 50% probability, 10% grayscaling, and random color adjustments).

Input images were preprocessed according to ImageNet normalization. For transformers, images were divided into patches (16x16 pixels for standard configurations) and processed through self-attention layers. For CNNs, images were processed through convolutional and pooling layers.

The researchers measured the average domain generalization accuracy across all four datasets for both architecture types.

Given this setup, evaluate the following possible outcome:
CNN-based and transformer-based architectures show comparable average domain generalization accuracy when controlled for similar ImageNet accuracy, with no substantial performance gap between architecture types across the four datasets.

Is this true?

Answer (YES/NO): NO